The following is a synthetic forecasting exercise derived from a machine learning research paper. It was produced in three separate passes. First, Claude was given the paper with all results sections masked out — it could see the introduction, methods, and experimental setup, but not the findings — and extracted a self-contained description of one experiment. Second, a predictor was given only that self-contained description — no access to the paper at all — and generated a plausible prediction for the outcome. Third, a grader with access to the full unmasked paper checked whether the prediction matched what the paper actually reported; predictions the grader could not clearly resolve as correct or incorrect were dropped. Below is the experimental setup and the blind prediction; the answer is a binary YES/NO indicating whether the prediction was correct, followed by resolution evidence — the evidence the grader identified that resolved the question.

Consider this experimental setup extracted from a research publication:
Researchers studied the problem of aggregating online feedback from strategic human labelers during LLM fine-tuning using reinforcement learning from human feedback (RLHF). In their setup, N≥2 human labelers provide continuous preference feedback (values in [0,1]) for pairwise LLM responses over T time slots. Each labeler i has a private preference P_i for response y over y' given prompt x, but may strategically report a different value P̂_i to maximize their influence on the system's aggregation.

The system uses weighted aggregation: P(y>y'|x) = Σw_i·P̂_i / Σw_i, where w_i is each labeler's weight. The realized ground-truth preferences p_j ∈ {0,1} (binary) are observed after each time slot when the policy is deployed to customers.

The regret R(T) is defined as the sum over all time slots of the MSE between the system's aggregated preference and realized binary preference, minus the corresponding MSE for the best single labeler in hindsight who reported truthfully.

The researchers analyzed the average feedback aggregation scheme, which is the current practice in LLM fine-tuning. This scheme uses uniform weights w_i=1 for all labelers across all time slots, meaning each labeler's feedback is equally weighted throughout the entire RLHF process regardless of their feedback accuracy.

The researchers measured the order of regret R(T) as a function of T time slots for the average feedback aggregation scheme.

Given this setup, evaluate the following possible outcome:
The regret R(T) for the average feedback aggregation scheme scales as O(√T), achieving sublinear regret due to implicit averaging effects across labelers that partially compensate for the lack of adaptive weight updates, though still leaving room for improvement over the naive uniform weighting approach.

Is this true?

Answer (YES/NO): NO